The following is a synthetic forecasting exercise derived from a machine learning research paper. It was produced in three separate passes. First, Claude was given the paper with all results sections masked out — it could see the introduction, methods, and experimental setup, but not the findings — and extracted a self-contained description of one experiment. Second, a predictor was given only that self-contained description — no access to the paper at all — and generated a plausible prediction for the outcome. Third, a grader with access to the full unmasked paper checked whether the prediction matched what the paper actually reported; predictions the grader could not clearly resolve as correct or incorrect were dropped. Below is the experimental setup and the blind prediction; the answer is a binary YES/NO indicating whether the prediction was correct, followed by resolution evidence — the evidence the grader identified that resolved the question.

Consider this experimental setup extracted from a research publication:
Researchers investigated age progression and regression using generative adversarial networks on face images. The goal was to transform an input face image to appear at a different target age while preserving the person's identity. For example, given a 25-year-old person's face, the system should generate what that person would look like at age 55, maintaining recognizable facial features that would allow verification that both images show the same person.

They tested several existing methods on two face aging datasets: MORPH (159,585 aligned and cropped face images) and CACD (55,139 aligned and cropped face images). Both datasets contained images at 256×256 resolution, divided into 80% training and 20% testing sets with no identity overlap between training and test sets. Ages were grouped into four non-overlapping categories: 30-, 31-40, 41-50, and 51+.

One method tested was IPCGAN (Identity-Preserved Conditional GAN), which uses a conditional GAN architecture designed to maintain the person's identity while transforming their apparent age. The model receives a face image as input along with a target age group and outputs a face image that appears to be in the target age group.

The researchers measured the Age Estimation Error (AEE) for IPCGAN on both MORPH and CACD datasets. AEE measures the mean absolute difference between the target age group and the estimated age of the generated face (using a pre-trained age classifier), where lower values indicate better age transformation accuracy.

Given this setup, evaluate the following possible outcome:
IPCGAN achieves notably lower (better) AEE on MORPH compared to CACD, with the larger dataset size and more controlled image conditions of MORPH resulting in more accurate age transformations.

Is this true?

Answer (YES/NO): YES